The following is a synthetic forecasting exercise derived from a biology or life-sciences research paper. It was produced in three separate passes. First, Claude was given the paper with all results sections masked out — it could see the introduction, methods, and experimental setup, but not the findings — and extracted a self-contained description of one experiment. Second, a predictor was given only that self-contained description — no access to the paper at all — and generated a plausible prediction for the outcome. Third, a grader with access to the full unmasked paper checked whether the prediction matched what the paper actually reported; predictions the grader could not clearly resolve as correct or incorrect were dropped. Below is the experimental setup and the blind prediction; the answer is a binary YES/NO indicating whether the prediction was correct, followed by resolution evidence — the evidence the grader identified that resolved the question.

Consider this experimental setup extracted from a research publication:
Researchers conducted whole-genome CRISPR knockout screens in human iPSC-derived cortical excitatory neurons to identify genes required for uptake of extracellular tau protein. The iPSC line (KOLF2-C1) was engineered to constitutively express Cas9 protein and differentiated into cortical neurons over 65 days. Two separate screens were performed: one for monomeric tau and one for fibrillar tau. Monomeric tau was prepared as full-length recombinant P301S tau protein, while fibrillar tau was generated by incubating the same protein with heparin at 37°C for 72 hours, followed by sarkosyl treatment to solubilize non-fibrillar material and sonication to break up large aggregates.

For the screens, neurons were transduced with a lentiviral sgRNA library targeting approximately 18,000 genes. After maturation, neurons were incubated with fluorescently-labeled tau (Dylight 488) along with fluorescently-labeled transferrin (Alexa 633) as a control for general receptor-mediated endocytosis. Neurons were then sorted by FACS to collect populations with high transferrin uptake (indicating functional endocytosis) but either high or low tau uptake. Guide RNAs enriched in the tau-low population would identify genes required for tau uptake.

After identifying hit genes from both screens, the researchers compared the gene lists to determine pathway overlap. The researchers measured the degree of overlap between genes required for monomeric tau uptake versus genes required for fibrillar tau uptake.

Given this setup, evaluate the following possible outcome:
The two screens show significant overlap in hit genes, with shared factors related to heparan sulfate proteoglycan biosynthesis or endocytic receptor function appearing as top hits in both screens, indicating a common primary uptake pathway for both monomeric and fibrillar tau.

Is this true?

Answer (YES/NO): NO